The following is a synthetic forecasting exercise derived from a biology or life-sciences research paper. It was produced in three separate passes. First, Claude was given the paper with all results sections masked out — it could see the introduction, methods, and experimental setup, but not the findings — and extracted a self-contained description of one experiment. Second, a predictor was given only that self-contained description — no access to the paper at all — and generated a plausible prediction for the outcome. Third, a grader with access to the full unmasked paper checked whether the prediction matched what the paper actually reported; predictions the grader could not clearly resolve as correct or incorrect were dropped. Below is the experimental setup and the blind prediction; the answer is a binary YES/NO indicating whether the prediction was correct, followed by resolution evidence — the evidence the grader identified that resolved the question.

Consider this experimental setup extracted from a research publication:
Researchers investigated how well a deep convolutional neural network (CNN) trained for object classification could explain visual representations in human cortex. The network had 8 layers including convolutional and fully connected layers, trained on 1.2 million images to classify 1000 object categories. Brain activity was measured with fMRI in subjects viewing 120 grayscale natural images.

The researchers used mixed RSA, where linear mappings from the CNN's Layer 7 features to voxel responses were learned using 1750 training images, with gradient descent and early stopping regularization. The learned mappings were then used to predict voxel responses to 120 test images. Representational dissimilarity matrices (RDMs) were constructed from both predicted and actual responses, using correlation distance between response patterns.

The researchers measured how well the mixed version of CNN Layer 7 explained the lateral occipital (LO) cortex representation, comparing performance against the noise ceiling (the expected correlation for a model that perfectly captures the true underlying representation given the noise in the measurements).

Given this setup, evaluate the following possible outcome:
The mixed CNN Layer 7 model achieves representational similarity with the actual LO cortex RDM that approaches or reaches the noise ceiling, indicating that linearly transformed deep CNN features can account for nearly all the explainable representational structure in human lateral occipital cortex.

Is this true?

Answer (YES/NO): YES